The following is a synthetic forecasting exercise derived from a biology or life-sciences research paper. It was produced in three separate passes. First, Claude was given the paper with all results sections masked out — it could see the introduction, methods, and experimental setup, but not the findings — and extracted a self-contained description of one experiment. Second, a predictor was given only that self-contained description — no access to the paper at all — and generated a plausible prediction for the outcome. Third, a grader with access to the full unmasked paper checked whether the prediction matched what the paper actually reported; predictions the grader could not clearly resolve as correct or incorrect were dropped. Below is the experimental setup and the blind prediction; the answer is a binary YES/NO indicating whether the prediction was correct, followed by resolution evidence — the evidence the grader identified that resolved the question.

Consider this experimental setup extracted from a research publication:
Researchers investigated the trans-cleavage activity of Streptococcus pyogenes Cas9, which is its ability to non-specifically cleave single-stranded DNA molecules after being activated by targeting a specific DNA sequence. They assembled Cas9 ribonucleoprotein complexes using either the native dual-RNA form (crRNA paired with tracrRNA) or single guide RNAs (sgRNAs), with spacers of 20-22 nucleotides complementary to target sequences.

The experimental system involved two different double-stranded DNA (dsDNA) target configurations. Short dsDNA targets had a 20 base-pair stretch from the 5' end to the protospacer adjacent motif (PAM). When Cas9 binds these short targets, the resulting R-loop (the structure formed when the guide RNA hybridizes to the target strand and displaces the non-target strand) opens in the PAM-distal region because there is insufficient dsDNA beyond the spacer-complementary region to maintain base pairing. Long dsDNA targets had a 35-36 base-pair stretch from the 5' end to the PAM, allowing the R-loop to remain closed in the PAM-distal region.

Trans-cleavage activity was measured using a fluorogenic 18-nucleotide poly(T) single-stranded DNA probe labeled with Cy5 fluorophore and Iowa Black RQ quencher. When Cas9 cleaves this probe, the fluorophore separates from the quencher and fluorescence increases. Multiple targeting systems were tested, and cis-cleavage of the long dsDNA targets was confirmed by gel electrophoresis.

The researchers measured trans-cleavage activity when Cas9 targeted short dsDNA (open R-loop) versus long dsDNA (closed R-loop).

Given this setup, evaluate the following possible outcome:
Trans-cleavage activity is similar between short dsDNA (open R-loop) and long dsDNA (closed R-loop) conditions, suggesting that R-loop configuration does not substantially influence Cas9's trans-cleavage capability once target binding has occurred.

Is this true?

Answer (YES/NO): NO